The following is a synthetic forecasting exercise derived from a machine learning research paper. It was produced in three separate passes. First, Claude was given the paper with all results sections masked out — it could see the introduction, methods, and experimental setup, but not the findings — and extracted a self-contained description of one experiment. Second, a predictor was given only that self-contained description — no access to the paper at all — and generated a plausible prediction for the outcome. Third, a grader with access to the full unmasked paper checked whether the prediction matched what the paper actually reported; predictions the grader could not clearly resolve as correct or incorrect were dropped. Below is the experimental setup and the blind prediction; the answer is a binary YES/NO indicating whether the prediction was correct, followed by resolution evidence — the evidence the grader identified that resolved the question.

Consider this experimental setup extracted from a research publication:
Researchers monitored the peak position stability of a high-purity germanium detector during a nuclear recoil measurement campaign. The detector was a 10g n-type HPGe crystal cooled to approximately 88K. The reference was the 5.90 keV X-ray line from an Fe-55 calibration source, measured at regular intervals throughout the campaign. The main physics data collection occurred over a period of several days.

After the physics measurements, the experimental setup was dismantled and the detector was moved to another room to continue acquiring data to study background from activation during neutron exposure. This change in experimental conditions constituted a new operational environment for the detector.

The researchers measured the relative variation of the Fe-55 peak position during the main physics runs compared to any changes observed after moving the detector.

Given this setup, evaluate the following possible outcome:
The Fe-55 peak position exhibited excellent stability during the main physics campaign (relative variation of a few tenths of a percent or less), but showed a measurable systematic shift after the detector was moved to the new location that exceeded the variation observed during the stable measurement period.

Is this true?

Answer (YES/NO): YES